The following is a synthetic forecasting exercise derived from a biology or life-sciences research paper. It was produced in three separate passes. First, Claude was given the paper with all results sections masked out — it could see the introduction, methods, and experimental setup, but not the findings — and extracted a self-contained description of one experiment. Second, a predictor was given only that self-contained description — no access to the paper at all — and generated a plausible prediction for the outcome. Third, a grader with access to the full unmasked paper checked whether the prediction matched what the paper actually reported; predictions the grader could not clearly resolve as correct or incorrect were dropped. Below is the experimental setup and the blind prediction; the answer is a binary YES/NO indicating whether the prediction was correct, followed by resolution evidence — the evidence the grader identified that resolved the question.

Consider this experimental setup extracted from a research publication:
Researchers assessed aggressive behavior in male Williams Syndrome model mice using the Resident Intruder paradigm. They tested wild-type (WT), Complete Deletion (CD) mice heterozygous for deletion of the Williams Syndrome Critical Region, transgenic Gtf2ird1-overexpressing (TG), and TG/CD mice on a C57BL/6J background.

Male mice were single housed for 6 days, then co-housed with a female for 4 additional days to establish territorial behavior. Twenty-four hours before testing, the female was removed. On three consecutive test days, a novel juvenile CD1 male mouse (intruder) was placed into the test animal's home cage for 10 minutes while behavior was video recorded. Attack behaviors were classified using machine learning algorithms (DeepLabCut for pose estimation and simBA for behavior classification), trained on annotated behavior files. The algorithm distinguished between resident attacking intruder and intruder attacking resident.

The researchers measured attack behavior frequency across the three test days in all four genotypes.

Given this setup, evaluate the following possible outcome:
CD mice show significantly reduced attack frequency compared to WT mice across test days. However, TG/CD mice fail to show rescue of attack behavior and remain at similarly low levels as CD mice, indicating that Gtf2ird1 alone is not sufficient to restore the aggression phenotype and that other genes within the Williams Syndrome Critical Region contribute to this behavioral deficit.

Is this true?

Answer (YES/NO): NO